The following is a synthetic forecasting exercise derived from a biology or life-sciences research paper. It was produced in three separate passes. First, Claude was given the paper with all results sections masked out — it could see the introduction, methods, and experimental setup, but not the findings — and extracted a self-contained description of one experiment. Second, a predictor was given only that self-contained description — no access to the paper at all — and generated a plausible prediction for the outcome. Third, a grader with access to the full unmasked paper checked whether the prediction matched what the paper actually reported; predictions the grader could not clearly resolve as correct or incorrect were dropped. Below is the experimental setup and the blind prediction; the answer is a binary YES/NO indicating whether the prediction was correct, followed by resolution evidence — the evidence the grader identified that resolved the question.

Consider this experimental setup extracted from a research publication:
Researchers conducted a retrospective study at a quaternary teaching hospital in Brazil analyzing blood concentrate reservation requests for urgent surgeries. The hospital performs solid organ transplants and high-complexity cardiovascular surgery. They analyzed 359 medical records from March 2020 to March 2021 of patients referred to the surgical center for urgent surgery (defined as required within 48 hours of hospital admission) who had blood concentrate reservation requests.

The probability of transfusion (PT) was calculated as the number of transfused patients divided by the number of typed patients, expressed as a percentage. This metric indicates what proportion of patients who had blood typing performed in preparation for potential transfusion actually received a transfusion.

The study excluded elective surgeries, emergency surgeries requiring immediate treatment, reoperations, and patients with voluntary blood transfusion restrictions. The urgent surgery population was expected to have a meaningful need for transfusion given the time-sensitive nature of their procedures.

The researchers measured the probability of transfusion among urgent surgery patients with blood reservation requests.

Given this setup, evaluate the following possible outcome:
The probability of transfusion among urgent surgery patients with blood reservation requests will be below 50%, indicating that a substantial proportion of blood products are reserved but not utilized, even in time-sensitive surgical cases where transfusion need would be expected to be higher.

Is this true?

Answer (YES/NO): YES